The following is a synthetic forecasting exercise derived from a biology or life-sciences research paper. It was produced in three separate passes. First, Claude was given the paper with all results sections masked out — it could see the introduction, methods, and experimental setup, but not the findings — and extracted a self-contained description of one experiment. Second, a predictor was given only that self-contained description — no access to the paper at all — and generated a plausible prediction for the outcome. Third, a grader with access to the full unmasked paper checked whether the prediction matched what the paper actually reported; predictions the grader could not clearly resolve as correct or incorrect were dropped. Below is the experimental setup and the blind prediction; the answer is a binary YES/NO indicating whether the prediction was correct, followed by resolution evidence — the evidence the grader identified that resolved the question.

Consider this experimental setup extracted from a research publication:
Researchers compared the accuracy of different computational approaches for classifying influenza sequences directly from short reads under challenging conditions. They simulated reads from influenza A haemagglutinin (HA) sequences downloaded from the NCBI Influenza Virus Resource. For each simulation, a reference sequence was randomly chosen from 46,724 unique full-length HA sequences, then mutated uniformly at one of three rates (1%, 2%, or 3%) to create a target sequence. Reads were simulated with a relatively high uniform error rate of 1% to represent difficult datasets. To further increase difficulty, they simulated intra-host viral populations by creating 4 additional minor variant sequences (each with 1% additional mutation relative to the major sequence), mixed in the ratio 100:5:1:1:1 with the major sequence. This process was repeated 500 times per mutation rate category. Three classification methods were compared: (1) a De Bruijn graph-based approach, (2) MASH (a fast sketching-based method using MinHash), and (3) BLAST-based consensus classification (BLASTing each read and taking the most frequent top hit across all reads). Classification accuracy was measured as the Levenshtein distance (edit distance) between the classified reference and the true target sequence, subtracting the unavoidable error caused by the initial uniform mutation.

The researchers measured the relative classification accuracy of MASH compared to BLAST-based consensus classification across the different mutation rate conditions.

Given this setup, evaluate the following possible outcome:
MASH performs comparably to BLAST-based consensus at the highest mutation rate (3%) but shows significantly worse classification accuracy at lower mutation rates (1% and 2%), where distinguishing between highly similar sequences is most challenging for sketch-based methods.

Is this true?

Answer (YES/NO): NO